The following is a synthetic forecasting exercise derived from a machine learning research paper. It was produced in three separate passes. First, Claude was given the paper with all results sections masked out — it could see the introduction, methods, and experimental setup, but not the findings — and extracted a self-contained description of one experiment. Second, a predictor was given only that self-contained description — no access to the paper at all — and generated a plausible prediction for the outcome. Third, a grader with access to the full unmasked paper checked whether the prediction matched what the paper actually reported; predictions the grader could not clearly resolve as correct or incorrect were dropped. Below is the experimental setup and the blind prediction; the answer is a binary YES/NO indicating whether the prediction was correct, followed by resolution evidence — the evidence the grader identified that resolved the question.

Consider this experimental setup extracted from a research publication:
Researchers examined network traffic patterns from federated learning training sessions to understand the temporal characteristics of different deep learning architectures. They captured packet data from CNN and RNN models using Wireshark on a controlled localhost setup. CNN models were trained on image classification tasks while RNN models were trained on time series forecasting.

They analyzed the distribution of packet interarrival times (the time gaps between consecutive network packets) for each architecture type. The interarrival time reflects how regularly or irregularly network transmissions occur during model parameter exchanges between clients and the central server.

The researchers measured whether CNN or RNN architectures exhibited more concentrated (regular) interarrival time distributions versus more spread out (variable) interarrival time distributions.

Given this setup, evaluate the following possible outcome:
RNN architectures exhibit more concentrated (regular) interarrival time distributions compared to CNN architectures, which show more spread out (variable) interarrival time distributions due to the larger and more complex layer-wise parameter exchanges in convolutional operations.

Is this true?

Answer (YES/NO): YES